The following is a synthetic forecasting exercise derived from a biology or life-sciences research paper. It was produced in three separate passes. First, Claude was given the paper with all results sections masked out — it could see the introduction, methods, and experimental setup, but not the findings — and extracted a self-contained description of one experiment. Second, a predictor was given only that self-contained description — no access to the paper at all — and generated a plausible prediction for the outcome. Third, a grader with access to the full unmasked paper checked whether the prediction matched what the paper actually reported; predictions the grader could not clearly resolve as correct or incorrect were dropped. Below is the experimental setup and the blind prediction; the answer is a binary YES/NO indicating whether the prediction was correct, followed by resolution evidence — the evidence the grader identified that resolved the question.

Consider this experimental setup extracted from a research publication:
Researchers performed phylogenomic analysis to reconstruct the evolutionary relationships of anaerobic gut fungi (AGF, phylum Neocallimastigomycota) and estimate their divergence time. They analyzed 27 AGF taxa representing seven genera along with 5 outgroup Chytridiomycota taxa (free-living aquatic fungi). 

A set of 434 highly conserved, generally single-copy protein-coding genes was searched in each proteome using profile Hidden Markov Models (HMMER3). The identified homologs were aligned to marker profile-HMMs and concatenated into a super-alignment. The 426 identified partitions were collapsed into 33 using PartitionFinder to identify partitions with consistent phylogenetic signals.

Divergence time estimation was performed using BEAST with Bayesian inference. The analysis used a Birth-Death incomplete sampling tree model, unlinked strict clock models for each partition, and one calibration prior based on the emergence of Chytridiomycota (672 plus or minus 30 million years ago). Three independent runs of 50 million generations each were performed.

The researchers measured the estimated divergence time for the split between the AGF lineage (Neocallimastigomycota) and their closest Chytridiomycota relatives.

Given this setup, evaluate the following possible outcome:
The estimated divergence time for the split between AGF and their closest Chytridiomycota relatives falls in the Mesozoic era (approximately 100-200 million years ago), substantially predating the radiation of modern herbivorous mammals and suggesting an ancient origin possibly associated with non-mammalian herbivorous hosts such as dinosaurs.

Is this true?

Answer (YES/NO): NO